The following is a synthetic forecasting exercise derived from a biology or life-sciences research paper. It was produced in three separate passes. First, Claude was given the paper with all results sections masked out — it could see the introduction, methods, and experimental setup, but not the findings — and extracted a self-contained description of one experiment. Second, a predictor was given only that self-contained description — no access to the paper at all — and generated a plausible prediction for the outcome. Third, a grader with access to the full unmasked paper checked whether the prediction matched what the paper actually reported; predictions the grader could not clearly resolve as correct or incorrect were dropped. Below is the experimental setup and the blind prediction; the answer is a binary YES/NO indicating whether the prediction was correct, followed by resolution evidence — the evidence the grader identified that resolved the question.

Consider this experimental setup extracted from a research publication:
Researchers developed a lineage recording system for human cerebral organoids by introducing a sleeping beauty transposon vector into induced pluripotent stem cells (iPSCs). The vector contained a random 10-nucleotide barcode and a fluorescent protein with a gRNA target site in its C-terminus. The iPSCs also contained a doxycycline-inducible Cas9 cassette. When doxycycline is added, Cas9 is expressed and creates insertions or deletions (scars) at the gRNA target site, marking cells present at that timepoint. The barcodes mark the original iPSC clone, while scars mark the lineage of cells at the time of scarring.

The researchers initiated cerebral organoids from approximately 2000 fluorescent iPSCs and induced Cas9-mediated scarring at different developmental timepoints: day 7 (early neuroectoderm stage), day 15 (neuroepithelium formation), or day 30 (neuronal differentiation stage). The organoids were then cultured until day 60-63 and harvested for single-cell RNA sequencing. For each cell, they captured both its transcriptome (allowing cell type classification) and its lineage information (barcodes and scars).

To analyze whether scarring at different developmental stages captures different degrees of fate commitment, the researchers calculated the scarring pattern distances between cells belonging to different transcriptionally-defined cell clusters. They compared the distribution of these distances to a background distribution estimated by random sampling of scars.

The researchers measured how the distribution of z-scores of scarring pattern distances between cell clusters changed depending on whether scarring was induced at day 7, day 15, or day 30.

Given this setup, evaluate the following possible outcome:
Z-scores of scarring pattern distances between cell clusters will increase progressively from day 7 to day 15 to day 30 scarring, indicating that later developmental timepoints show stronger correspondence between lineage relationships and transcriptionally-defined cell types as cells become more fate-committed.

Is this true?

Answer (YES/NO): YES